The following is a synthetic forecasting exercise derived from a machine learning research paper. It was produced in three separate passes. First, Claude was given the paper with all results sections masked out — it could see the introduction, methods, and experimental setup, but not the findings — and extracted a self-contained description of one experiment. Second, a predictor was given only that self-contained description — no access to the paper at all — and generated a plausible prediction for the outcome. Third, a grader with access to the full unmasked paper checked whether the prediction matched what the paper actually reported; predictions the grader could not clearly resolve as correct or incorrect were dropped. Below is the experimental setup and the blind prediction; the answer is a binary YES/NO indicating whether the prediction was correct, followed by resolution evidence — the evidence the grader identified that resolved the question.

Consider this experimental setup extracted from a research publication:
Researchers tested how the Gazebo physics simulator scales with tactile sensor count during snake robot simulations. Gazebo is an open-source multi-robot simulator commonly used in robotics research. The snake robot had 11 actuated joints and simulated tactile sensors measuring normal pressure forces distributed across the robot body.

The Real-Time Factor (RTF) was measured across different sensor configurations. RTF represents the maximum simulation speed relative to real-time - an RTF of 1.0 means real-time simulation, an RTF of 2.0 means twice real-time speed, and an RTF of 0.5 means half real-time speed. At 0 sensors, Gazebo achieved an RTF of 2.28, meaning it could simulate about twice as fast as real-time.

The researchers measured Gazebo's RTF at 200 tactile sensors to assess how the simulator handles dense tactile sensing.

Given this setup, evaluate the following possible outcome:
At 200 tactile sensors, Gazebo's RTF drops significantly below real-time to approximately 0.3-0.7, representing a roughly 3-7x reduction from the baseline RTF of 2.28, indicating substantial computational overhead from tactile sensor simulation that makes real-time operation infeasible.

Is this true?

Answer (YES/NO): NO